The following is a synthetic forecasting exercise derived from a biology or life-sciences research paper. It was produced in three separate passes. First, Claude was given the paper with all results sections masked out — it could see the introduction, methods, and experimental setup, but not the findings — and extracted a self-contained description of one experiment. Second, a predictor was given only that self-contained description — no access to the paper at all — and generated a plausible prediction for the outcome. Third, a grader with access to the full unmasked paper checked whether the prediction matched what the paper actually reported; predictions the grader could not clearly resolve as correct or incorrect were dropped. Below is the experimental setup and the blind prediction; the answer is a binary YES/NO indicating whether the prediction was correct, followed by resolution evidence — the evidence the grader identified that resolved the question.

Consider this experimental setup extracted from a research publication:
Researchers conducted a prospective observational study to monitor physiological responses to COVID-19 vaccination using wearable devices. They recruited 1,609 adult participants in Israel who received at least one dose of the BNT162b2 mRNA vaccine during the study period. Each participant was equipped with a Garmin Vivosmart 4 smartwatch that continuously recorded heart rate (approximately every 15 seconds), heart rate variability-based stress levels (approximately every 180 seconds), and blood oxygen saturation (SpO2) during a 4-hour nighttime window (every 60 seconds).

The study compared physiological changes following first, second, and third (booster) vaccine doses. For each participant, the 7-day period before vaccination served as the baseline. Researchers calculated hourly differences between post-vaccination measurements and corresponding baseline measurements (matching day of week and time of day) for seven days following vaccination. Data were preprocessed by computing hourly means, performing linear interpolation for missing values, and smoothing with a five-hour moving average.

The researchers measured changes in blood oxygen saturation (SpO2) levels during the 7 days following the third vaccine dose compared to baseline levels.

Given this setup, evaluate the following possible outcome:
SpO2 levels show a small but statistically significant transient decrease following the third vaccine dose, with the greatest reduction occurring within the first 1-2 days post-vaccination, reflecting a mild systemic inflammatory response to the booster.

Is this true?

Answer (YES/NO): NO